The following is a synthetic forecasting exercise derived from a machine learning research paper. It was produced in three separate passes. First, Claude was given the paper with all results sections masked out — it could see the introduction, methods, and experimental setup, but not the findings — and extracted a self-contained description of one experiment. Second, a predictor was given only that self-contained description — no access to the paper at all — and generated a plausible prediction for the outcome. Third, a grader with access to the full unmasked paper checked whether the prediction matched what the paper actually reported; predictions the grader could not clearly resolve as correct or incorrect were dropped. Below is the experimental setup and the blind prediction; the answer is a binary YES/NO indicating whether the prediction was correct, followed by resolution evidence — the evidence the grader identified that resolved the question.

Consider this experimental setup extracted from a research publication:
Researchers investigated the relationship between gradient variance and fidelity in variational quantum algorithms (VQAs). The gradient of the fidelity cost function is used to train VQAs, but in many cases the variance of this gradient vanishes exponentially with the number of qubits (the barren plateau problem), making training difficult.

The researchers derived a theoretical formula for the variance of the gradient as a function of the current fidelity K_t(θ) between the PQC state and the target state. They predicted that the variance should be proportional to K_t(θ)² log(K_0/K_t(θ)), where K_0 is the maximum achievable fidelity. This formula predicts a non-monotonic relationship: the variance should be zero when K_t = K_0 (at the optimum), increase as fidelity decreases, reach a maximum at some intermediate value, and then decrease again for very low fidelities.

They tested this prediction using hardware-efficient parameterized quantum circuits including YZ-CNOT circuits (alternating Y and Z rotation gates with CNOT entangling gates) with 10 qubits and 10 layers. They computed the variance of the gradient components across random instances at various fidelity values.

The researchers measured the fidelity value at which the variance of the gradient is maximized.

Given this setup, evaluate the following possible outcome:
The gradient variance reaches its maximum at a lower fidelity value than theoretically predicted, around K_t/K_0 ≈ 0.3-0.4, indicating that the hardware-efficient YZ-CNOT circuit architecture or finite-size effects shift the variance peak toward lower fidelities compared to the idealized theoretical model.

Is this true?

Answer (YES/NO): NO